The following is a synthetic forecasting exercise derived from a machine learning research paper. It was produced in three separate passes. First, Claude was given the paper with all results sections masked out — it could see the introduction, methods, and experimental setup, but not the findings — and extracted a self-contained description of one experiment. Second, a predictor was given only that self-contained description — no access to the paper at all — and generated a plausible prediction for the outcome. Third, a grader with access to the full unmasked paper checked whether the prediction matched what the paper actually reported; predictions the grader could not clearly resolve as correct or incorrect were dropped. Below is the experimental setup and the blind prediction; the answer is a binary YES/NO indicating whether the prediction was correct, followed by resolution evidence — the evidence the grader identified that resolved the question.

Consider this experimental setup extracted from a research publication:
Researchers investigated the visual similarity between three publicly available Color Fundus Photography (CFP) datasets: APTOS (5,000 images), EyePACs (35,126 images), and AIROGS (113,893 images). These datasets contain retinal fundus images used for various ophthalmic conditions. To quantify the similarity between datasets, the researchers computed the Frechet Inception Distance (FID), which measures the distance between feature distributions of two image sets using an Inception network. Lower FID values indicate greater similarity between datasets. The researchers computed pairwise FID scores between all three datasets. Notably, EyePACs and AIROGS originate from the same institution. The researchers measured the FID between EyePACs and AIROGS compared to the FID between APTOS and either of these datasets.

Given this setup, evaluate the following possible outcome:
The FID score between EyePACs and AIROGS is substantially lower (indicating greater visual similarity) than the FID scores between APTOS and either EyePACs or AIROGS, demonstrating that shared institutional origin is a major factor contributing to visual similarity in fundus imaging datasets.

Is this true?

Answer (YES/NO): YES